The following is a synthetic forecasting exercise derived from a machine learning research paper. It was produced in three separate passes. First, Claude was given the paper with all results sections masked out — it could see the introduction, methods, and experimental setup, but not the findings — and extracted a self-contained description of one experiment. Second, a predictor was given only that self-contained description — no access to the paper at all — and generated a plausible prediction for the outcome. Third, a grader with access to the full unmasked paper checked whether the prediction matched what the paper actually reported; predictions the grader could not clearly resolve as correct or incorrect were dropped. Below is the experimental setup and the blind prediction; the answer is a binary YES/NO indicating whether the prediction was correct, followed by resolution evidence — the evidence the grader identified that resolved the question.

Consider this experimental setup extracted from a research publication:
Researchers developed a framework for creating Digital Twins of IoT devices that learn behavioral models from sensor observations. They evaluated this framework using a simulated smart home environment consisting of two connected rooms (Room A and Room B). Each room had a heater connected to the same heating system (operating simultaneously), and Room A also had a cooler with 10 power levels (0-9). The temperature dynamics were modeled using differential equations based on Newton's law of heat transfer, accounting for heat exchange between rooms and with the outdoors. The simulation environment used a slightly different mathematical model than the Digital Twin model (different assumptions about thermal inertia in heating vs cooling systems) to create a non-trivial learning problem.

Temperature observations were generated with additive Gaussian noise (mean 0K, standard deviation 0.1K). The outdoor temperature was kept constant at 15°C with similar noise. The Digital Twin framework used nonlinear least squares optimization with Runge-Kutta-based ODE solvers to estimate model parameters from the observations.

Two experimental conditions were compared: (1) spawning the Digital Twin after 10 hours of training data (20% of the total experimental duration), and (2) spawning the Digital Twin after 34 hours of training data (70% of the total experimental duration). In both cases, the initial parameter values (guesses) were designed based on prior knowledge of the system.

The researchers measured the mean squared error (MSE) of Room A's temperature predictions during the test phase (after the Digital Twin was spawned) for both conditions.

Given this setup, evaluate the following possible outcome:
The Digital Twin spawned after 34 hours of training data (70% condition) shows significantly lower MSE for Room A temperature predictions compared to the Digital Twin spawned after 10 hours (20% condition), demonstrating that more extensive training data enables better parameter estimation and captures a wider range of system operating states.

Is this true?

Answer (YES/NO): YES